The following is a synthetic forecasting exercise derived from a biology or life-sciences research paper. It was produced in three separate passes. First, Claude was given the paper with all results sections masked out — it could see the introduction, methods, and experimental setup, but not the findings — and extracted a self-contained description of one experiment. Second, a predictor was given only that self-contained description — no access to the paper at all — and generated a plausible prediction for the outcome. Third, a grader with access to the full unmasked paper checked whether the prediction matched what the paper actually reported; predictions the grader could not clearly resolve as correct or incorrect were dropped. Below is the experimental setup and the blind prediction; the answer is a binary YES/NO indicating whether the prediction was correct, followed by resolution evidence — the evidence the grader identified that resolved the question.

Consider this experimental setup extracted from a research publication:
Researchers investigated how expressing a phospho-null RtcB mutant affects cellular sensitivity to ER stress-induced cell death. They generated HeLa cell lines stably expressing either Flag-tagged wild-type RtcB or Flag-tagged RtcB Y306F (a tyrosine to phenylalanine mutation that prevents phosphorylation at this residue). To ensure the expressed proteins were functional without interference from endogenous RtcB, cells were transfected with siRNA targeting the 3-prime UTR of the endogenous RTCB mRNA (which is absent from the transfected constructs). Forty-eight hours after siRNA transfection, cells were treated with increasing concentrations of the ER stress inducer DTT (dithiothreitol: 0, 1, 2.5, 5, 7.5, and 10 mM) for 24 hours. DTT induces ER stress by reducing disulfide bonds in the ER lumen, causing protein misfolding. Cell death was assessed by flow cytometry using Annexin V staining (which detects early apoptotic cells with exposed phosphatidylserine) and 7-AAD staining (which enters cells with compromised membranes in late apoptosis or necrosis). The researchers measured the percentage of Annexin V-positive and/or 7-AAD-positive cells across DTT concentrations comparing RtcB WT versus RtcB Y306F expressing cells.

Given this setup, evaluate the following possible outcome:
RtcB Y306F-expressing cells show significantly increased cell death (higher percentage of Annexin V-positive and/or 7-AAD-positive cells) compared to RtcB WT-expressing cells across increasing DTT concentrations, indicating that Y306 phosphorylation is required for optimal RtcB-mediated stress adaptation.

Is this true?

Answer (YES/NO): NO